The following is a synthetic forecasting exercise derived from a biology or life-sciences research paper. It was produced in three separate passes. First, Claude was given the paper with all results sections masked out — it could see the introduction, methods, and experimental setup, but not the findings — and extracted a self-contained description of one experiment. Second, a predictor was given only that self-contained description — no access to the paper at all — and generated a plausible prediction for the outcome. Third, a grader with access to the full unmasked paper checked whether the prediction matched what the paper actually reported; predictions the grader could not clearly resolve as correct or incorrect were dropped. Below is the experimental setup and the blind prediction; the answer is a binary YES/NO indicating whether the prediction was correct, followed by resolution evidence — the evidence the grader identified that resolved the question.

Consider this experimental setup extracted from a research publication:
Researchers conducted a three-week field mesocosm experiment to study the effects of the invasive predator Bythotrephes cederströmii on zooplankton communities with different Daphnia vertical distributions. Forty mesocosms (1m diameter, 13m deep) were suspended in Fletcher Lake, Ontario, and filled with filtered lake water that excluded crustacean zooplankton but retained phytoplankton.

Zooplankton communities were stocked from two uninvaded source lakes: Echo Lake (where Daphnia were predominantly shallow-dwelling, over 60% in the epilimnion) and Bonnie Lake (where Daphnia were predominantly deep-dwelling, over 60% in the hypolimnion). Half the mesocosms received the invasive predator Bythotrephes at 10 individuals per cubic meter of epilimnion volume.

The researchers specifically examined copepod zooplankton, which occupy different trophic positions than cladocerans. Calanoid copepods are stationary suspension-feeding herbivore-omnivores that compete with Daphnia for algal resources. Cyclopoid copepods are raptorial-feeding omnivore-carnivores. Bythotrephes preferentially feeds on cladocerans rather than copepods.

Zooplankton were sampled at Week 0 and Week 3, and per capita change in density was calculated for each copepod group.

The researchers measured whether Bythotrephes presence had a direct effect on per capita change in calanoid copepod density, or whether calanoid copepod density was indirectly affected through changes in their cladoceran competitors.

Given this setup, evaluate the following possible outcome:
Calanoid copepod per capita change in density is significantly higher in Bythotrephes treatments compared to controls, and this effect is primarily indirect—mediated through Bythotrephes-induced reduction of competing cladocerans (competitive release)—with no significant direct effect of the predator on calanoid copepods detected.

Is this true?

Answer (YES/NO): NO